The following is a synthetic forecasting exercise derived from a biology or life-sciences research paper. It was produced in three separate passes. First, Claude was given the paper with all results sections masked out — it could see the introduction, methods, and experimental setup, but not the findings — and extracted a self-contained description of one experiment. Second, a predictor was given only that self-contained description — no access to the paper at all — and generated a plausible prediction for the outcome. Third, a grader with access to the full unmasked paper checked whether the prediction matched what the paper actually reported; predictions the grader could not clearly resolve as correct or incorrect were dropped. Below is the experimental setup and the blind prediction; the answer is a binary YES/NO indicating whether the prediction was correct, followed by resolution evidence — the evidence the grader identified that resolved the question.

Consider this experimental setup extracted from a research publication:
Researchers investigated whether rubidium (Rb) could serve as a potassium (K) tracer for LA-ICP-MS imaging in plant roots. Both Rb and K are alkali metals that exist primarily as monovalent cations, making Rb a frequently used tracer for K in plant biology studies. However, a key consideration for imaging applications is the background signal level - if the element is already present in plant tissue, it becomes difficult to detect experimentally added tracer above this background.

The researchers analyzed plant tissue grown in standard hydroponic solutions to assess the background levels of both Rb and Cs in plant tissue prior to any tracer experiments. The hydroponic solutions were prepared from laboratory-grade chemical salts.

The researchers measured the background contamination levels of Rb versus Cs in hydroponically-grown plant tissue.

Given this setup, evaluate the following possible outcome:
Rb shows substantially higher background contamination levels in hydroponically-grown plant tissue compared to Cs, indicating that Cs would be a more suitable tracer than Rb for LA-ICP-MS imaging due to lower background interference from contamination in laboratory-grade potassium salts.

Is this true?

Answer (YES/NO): YES